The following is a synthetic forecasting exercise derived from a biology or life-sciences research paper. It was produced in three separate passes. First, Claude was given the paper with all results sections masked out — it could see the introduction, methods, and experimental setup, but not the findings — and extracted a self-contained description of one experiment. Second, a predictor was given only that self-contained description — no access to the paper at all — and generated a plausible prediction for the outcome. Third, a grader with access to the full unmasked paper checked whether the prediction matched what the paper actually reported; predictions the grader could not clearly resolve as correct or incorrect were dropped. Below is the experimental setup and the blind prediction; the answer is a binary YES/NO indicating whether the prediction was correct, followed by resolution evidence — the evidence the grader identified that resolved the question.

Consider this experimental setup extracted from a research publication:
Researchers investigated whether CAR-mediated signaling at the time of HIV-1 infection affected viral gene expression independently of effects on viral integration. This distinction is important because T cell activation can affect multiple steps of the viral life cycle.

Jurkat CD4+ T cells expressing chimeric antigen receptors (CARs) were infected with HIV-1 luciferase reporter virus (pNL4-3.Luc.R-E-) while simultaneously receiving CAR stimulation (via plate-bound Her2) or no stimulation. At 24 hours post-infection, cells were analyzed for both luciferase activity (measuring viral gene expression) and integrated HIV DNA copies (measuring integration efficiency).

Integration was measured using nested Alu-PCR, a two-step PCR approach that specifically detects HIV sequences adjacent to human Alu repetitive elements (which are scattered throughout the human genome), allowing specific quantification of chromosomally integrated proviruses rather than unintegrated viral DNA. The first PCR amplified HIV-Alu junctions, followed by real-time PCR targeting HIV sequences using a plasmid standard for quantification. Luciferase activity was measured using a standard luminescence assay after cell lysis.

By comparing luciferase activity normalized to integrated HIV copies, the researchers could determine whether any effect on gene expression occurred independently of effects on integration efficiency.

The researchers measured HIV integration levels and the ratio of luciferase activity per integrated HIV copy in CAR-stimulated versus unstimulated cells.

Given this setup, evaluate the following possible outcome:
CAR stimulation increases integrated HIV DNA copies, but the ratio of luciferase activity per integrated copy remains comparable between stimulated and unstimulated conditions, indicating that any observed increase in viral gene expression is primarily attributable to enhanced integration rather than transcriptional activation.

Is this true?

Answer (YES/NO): NO